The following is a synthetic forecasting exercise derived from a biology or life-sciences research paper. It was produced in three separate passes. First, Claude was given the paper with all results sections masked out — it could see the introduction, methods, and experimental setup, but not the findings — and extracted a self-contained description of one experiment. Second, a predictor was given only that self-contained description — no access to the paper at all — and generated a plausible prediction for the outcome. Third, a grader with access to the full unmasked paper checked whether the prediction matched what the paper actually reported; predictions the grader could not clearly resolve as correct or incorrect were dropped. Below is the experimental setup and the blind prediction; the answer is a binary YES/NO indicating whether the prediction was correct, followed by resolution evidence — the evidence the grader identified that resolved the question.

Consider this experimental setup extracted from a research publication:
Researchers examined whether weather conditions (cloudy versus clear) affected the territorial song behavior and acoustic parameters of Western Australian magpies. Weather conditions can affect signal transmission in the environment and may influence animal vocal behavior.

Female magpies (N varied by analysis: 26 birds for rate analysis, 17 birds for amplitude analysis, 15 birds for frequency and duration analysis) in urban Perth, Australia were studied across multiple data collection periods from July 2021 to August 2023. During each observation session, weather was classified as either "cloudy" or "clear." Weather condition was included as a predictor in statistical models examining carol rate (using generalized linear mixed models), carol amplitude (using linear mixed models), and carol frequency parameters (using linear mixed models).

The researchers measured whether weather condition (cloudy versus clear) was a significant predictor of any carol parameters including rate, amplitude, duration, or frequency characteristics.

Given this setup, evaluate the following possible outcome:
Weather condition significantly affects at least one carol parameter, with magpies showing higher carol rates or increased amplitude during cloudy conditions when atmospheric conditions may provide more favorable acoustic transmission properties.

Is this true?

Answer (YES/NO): NO